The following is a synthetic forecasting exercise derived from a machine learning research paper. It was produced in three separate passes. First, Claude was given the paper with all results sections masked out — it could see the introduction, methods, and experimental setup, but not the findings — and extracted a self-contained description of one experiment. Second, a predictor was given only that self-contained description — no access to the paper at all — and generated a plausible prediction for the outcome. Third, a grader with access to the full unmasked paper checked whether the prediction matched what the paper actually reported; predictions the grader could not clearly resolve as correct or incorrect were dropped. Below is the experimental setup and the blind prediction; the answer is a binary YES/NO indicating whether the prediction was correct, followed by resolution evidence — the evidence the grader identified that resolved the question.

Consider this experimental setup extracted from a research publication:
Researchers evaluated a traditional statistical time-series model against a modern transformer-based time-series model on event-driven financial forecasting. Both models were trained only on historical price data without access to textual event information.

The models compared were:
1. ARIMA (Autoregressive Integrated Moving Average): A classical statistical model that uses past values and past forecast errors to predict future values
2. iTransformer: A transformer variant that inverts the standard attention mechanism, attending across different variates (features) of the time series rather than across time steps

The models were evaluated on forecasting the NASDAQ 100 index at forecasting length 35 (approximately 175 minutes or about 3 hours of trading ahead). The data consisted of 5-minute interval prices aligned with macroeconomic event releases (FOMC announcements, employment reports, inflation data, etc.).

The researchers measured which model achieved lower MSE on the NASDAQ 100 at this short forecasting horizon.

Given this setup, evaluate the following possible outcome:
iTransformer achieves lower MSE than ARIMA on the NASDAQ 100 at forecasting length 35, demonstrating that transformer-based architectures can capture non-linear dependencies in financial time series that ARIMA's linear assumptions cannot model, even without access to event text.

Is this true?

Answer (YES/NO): NO